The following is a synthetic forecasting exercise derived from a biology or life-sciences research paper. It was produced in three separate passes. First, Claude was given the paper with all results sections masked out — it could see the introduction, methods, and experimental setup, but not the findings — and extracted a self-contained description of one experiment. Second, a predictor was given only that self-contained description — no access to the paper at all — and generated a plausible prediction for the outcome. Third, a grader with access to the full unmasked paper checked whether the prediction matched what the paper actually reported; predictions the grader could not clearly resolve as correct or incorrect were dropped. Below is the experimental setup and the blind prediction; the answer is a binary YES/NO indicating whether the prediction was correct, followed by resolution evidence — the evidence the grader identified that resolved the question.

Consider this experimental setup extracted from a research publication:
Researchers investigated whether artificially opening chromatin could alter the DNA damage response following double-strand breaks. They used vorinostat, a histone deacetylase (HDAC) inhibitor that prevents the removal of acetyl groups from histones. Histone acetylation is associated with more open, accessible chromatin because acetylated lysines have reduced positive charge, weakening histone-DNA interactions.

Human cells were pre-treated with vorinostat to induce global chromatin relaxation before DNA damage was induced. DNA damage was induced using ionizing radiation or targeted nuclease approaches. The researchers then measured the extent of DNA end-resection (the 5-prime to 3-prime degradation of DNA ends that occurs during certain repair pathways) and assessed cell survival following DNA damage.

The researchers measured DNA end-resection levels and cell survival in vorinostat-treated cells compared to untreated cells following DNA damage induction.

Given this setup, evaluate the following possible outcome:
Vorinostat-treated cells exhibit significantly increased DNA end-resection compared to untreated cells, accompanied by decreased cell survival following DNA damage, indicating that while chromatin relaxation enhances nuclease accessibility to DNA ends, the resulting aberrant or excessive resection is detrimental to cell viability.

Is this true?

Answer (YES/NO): YES